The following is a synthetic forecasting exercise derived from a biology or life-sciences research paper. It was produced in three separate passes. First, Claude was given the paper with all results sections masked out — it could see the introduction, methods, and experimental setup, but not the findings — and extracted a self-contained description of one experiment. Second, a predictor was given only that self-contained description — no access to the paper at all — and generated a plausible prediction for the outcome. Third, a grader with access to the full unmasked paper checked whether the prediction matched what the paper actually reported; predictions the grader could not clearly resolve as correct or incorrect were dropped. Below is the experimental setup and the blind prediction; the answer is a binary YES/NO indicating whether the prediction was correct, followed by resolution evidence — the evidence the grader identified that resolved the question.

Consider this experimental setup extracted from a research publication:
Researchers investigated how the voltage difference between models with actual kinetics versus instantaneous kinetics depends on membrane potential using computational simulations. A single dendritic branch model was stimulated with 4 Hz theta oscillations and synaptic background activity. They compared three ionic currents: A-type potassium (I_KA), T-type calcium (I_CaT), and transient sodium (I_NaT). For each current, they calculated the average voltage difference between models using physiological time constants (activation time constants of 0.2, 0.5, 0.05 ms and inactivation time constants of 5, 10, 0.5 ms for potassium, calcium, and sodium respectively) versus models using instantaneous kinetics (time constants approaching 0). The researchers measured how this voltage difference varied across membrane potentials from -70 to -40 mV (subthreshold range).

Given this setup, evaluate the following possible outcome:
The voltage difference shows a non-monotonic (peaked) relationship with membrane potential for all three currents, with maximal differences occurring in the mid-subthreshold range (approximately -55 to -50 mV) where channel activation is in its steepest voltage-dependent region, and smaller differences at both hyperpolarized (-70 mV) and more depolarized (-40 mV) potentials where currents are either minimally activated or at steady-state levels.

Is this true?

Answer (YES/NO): NO